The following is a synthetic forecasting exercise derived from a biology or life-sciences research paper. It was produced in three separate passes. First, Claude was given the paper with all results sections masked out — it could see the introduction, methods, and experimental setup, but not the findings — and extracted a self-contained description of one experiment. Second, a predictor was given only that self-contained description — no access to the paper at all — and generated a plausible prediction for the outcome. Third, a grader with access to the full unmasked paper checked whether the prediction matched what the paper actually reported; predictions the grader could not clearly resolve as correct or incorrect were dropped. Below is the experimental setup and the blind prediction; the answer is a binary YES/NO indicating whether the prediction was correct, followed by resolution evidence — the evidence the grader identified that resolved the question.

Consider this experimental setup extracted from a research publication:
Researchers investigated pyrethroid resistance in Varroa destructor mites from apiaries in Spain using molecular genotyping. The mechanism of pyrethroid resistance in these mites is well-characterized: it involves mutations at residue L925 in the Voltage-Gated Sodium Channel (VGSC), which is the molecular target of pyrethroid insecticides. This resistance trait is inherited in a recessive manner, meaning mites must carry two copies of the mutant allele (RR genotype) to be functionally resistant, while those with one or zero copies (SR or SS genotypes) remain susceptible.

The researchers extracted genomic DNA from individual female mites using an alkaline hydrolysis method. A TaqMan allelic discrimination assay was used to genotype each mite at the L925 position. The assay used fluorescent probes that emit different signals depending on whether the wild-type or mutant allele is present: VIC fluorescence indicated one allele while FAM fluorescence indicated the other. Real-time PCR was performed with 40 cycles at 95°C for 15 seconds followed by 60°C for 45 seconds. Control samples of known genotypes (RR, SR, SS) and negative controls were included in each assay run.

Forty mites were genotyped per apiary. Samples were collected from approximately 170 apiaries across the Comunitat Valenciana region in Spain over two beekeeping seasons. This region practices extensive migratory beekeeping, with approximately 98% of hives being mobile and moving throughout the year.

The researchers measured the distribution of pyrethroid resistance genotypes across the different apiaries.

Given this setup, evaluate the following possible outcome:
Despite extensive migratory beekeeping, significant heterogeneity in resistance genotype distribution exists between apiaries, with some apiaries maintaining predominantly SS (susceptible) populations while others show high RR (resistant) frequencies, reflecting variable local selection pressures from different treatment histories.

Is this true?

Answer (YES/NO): YES